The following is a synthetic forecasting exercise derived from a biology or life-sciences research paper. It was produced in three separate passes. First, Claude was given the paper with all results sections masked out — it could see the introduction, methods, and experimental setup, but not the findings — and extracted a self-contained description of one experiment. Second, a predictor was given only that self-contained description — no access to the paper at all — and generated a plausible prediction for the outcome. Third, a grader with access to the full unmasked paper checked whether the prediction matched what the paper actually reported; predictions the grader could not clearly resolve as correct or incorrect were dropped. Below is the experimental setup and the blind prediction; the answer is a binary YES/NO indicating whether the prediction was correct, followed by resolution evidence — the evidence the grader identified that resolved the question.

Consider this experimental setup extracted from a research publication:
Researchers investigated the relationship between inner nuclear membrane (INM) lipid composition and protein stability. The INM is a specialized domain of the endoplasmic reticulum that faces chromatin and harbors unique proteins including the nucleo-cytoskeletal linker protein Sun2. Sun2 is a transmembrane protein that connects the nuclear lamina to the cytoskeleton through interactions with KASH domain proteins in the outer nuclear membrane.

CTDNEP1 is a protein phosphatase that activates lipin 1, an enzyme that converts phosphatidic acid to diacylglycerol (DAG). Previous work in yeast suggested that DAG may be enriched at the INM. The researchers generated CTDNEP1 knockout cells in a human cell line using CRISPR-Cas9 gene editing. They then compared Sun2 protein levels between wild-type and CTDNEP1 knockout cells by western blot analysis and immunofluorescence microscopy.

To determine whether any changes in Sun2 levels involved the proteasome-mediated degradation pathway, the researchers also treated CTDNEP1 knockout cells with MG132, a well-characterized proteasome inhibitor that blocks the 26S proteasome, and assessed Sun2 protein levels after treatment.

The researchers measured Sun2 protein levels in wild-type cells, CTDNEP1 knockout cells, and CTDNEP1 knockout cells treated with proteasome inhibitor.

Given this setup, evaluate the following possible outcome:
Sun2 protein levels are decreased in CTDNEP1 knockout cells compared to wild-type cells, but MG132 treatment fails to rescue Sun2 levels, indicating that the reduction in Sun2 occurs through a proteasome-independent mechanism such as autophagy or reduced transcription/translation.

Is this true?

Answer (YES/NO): NO